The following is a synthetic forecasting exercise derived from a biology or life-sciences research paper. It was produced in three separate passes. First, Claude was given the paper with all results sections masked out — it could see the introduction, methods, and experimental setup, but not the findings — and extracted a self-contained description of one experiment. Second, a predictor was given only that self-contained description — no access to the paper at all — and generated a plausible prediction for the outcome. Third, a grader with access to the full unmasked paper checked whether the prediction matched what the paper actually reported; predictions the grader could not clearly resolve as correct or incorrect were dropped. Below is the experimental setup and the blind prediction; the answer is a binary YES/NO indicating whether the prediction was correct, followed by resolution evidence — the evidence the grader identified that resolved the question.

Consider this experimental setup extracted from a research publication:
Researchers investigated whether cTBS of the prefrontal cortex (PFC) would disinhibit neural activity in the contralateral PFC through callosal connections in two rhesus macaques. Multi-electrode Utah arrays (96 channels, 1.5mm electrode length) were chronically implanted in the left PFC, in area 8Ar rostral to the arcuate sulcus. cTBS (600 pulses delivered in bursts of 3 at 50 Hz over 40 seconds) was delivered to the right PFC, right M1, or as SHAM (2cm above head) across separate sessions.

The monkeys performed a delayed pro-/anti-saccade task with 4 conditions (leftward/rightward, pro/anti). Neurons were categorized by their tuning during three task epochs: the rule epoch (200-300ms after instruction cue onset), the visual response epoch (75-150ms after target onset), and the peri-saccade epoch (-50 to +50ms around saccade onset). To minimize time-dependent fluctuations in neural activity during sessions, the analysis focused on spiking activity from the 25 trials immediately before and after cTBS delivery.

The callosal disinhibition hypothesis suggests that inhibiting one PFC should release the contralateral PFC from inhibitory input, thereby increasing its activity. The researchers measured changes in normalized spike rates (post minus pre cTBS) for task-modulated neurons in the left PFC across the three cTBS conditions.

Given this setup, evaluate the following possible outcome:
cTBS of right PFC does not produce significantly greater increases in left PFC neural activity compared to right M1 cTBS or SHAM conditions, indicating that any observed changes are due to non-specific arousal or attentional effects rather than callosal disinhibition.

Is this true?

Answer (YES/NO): YES